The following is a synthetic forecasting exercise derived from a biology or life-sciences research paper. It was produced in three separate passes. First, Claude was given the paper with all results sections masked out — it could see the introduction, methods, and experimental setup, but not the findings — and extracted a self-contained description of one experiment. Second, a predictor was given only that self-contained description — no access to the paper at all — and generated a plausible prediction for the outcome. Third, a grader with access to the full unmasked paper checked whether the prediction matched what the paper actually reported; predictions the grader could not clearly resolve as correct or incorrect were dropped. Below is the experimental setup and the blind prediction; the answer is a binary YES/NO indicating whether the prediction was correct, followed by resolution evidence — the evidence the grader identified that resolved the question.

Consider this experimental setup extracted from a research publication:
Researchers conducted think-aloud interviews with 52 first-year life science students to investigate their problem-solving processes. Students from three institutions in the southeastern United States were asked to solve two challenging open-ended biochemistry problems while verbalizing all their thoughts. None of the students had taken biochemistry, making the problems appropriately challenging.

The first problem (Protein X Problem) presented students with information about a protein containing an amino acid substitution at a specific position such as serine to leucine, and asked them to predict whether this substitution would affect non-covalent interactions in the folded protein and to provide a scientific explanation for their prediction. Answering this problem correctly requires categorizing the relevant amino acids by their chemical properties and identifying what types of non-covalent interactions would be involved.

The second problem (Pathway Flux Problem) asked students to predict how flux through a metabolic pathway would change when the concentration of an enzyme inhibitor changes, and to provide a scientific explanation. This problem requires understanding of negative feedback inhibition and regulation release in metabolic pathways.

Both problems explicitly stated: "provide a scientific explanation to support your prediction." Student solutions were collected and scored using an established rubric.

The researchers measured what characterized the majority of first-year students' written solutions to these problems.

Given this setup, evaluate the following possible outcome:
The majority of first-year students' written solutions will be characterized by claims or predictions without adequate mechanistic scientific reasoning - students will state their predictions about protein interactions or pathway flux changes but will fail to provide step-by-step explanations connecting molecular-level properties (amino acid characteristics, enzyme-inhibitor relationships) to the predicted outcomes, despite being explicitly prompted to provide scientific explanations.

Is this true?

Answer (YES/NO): YES